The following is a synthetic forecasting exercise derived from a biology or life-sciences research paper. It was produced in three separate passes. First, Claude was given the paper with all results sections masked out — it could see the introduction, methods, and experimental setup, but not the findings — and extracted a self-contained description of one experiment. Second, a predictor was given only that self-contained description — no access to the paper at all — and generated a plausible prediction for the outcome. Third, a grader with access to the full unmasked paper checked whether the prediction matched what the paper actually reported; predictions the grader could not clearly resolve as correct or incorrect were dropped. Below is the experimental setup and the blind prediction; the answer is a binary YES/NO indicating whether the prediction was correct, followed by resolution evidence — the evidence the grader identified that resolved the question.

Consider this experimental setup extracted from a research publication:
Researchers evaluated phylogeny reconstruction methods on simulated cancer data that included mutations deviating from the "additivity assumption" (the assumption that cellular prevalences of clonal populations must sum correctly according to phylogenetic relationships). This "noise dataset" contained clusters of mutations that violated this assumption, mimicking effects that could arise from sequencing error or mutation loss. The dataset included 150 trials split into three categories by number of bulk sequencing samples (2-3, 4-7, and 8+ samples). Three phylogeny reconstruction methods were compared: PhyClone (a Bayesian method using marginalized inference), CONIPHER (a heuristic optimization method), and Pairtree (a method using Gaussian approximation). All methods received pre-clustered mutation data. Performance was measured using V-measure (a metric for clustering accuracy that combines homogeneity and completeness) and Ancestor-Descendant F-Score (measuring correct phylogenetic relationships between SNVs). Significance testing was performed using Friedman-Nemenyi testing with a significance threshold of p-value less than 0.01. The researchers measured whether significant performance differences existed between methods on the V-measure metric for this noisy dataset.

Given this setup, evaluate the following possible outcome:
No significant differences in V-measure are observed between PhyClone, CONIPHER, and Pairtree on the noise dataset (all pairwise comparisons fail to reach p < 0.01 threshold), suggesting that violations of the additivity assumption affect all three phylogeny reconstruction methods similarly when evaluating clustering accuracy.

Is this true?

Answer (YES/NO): YES